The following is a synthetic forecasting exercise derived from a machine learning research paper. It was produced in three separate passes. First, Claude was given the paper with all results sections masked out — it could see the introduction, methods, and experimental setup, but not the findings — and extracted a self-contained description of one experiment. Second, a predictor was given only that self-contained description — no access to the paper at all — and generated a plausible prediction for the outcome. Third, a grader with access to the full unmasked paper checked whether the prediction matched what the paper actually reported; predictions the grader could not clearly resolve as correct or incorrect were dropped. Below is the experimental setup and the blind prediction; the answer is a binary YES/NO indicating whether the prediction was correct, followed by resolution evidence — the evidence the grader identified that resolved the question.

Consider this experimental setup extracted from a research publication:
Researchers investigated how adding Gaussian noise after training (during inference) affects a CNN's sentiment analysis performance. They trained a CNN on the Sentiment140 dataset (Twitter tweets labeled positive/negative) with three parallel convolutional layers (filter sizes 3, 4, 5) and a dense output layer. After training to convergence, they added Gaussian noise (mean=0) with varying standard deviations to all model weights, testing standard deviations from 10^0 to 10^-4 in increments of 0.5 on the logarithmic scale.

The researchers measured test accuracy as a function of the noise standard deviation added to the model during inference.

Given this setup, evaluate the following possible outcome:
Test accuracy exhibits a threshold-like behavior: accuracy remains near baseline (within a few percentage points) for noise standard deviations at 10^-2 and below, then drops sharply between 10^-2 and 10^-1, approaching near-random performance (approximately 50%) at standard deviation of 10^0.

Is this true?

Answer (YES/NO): NO